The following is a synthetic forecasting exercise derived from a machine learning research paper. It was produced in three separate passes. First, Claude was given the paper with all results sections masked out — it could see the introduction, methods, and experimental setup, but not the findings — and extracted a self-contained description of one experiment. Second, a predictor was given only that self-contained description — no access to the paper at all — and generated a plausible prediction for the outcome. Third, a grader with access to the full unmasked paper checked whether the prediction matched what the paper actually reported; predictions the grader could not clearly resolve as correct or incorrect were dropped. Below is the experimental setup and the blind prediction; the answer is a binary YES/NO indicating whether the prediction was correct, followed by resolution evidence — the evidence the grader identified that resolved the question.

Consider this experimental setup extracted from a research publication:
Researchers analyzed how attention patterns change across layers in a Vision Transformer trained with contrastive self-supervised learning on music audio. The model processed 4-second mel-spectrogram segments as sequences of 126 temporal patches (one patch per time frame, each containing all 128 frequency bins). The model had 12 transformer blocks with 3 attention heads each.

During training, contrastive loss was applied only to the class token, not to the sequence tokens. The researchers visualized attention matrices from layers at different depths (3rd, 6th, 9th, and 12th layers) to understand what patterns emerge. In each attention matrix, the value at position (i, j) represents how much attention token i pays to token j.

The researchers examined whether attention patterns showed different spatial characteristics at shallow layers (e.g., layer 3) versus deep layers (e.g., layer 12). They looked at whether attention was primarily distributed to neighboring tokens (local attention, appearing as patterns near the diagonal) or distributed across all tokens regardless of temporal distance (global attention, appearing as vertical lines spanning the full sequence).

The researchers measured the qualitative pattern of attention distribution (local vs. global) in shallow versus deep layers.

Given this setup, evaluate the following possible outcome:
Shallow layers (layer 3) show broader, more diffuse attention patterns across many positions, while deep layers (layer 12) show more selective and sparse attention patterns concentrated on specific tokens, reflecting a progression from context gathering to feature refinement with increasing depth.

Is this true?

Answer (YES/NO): NO